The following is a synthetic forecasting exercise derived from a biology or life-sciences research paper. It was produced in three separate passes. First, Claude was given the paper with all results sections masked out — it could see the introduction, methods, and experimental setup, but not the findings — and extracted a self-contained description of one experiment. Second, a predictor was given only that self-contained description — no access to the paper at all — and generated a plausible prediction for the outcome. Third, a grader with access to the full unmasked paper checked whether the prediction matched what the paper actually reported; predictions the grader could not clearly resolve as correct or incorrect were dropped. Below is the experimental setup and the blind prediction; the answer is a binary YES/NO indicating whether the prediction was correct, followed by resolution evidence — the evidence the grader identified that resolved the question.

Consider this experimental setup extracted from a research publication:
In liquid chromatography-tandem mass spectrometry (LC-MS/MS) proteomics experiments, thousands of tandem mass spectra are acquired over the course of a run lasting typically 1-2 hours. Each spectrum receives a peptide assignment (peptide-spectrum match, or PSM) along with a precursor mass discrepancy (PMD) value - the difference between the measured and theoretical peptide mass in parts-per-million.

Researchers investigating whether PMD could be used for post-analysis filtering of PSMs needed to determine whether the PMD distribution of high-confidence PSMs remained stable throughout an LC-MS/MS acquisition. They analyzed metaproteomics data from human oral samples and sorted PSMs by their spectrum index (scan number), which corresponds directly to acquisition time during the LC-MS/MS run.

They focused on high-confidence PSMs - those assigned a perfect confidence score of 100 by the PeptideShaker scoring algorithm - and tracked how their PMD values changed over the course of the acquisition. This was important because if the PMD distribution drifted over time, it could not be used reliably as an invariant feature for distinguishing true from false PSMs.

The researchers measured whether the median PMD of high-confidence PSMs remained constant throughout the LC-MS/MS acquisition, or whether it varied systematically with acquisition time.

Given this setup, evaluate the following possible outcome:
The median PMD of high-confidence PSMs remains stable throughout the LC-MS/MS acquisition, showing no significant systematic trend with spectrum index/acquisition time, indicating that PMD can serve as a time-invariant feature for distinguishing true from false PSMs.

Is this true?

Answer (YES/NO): NO